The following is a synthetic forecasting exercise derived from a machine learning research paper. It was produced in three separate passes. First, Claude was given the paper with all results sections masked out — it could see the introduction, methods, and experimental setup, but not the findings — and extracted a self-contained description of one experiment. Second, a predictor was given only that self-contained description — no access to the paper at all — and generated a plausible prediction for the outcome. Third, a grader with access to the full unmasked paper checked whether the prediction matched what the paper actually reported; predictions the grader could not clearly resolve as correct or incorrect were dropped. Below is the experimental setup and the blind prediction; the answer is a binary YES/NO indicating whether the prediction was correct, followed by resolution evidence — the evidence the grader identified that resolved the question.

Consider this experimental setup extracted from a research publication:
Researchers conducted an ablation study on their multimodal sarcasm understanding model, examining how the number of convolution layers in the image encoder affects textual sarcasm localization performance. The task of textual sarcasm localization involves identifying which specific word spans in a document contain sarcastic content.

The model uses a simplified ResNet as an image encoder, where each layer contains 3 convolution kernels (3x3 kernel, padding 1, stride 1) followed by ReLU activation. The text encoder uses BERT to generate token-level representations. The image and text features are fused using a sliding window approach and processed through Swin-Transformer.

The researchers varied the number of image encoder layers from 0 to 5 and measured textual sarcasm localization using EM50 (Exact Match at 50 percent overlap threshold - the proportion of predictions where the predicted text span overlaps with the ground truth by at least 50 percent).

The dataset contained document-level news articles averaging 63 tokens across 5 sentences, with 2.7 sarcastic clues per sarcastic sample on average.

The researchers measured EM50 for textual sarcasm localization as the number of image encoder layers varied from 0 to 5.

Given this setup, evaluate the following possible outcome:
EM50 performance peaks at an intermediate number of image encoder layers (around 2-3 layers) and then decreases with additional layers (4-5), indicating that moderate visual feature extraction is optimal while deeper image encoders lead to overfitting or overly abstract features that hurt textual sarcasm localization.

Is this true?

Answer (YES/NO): YES